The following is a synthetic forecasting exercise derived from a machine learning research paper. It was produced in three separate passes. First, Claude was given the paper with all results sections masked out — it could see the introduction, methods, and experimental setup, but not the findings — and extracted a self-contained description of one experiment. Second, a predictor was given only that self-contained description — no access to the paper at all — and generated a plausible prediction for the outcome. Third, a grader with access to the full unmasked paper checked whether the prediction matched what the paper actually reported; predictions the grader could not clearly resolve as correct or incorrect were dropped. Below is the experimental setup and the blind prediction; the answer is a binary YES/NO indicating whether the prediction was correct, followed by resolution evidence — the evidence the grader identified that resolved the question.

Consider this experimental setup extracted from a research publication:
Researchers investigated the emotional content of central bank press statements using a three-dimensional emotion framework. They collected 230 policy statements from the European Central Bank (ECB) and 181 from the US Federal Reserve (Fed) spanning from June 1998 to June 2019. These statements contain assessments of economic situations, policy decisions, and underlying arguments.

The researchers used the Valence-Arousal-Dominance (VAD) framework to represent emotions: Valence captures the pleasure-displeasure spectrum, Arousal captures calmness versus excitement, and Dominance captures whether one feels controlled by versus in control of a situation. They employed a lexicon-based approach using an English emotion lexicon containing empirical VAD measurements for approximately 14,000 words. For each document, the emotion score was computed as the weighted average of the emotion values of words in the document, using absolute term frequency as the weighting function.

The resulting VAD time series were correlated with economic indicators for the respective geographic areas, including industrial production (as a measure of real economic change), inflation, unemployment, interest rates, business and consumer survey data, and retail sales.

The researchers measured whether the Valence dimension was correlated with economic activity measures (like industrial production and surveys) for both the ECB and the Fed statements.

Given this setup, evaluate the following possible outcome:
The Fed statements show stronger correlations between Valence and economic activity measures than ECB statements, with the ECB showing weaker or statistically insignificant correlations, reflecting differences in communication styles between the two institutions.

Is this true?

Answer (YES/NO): NO